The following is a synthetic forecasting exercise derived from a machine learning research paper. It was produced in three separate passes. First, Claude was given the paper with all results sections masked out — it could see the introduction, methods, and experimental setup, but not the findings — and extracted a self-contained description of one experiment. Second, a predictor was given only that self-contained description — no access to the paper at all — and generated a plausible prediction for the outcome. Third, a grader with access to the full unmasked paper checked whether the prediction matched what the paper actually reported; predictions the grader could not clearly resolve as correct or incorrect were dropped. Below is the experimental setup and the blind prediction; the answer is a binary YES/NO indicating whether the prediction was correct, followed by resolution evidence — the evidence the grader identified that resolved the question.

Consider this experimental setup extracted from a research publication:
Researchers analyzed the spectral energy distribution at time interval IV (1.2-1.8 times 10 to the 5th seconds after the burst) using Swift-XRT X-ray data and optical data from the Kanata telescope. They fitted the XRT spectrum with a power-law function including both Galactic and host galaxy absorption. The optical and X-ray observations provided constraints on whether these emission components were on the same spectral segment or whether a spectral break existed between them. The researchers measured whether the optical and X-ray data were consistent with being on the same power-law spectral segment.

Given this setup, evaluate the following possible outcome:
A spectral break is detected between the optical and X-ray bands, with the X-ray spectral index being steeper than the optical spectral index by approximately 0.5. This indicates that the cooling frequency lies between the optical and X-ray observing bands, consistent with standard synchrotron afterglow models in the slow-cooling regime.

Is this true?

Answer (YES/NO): NO